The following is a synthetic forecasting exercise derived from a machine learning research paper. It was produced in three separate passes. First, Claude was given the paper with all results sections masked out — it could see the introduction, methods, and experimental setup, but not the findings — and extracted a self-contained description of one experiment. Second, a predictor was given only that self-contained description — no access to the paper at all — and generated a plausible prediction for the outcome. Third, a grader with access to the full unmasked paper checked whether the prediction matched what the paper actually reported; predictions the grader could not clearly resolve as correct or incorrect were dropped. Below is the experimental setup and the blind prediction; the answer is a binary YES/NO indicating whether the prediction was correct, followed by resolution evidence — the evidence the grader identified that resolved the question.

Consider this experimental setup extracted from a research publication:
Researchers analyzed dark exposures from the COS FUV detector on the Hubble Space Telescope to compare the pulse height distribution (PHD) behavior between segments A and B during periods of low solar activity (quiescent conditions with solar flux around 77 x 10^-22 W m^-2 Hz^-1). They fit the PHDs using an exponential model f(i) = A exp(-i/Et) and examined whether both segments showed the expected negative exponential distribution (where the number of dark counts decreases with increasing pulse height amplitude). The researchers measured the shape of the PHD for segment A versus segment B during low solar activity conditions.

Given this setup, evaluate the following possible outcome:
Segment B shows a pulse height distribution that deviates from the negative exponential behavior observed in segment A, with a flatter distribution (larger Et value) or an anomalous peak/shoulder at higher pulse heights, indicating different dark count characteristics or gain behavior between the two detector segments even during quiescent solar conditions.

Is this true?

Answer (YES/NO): YES